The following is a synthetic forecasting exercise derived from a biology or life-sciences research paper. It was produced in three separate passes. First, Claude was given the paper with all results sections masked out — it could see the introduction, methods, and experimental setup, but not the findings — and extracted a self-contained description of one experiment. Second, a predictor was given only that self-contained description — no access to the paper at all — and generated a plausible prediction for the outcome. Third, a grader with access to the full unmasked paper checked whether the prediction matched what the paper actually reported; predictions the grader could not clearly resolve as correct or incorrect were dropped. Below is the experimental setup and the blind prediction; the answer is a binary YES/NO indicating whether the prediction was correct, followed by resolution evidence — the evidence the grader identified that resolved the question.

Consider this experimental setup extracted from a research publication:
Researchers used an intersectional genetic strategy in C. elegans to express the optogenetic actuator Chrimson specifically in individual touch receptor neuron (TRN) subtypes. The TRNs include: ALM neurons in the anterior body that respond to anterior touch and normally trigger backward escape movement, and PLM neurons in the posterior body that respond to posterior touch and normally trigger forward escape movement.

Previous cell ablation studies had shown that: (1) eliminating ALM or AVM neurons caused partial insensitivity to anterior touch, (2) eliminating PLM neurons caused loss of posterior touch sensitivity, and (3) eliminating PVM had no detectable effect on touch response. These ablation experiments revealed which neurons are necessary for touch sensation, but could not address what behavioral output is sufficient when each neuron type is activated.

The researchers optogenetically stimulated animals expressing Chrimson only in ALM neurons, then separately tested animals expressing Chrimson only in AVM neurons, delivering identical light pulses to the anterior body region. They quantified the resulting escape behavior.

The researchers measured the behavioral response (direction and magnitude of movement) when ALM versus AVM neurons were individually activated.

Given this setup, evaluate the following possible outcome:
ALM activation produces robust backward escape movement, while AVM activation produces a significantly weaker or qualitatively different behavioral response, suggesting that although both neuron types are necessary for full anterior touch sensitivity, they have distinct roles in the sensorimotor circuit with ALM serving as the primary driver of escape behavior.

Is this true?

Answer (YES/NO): YES